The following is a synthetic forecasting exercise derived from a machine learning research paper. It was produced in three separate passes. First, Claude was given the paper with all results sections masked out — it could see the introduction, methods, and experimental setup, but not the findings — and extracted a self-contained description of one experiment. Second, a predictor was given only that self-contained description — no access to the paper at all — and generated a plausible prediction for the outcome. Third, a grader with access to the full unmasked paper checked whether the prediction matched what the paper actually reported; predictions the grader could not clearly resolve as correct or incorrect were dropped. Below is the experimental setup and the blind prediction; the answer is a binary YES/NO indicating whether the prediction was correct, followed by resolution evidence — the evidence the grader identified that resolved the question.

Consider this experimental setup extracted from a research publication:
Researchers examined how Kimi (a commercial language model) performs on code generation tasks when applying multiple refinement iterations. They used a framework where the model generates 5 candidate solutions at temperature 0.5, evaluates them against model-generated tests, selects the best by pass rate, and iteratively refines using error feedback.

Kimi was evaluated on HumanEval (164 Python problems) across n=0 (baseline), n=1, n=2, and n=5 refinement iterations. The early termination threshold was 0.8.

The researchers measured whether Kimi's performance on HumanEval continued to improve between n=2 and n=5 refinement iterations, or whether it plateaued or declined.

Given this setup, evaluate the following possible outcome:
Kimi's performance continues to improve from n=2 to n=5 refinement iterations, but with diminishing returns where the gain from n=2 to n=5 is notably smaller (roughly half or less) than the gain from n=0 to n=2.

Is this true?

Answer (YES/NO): NO